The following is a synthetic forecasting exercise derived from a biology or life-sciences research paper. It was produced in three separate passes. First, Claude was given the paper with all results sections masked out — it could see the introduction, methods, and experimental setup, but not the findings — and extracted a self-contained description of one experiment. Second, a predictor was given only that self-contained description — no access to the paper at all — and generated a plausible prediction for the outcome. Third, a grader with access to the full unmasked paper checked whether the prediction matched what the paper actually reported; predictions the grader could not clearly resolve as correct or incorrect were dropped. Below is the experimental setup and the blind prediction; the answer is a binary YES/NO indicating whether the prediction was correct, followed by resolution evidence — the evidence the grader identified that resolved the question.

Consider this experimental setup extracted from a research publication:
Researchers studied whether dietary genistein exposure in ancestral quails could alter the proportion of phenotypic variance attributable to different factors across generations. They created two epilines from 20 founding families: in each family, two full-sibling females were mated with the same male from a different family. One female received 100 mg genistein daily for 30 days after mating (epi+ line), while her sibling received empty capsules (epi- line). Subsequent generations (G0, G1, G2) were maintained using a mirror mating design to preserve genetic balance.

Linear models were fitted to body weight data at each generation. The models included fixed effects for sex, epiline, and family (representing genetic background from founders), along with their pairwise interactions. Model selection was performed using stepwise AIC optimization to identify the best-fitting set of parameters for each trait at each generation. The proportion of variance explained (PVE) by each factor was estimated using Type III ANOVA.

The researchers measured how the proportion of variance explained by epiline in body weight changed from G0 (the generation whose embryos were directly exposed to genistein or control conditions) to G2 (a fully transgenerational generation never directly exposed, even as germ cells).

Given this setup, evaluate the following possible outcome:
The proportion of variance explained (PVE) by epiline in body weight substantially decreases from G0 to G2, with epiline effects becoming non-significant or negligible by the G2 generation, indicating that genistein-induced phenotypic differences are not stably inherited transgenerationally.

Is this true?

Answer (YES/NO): NO